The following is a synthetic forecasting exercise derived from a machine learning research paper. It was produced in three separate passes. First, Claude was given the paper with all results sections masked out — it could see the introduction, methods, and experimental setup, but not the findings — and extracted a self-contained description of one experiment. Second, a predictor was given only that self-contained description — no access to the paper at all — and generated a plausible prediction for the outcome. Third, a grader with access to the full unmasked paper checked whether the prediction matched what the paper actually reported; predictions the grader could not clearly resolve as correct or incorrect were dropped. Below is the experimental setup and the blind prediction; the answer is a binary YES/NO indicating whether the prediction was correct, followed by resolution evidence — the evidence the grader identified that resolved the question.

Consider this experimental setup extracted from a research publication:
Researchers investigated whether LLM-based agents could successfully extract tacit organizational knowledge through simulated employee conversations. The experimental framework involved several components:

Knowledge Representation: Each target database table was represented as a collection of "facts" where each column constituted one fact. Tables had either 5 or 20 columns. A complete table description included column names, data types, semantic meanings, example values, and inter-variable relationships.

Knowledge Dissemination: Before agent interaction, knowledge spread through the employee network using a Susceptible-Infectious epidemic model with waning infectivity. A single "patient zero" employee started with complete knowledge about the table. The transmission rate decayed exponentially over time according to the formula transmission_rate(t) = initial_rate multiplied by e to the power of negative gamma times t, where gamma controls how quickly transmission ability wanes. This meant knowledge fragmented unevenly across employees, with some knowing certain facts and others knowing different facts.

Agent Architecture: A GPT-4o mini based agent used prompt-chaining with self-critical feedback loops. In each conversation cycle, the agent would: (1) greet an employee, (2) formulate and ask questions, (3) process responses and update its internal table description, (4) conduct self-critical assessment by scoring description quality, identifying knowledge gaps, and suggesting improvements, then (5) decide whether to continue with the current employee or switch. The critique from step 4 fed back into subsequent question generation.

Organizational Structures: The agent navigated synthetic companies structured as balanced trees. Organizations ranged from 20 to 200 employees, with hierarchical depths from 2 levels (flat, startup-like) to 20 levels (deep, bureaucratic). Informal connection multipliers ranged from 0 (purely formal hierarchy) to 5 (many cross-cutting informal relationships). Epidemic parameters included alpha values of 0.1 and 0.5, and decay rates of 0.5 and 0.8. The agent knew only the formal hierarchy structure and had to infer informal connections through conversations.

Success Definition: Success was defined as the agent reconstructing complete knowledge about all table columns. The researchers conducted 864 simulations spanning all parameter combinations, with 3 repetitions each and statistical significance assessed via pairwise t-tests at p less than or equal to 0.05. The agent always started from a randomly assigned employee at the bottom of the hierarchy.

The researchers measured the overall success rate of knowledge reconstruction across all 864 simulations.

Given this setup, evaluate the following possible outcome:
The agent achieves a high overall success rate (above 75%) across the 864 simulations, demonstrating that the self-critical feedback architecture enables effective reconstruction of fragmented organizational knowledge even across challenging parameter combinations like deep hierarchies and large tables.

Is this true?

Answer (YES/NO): YES